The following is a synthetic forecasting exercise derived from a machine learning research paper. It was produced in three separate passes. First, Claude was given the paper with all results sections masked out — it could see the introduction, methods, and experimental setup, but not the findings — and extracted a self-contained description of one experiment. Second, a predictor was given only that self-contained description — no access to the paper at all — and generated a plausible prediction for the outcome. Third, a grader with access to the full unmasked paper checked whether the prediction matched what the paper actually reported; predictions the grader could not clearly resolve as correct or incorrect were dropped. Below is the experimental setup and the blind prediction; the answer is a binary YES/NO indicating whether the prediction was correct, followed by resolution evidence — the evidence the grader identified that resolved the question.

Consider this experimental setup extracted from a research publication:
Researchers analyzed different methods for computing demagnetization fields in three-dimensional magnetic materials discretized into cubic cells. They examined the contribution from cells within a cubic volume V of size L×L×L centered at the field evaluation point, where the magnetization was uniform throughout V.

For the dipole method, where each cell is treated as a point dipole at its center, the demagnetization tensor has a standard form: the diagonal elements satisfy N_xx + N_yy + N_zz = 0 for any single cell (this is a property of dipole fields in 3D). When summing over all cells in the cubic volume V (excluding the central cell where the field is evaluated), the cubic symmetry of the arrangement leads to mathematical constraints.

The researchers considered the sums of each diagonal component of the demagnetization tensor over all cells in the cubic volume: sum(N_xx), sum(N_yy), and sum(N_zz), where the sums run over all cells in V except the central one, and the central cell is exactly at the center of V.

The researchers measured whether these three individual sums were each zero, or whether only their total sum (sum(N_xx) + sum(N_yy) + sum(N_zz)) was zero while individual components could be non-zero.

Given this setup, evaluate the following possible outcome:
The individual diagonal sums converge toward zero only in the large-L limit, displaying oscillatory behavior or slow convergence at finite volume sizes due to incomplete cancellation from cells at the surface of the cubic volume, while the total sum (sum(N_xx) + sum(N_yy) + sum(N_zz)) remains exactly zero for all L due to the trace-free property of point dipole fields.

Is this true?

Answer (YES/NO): NO